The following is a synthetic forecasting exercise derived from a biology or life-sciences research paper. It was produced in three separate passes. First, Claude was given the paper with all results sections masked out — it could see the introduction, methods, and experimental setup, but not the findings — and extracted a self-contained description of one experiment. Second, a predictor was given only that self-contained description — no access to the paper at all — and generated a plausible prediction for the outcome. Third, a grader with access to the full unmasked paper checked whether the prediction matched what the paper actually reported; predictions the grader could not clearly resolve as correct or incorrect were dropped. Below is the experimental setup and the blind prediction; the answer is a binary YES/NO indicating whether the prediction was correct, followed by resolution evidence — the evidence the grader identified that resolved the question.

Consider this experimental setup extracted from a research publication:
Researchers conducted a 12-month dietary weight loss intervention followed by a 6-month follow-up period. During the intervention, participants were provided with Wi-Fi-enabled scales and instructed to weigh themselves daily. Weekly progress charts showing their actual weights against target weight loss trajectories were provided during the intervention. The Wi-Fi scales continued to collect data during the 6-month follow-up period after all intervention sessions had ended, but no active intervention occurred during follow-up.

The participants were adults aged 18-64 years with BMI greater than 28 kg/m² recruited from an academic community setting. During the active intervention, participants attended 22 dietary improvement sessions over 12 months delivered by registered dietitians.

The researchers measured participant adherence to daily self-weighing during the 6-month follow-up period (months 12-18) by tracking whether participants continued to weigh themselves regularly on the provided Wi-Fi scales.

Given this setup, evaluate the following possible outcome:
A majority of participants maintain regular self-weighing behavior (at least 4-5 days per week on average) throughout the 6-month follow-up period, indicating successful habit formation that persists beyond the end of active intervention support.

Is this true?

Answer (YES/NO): NO